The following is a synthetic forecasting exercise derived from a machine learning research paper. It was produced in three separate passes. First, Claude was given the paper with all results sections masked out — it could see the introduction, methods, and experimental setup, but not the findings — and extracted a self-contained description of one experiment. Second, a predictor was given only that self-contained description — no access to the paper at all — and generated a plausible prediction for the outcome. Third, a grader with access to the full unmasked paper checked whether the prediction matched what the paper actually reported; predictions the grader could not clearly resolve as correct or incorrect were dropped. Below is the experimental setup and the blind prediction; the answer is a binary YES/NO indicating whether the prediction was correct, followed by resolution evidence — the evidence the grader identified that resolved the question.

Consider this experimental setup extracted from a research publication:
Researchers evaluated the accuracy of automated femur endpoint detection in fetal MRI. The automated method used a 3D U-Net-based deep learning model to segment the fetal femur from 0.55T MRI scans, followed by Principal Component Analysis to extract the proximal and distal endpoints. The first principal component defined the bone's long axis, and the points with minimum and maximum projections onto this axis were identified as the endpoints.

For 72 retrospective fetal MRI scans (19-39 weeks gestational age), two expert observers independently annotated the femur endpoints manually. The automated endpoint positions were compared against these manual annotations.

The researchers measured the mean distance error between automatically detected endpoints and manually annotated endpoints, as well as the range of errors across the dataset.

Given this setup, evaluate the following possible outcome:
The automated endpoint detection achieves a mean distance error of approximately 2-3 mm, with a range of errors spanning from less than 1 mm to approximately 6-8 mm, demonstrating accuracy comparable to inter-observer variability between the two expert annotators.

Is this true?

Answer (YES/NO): NO